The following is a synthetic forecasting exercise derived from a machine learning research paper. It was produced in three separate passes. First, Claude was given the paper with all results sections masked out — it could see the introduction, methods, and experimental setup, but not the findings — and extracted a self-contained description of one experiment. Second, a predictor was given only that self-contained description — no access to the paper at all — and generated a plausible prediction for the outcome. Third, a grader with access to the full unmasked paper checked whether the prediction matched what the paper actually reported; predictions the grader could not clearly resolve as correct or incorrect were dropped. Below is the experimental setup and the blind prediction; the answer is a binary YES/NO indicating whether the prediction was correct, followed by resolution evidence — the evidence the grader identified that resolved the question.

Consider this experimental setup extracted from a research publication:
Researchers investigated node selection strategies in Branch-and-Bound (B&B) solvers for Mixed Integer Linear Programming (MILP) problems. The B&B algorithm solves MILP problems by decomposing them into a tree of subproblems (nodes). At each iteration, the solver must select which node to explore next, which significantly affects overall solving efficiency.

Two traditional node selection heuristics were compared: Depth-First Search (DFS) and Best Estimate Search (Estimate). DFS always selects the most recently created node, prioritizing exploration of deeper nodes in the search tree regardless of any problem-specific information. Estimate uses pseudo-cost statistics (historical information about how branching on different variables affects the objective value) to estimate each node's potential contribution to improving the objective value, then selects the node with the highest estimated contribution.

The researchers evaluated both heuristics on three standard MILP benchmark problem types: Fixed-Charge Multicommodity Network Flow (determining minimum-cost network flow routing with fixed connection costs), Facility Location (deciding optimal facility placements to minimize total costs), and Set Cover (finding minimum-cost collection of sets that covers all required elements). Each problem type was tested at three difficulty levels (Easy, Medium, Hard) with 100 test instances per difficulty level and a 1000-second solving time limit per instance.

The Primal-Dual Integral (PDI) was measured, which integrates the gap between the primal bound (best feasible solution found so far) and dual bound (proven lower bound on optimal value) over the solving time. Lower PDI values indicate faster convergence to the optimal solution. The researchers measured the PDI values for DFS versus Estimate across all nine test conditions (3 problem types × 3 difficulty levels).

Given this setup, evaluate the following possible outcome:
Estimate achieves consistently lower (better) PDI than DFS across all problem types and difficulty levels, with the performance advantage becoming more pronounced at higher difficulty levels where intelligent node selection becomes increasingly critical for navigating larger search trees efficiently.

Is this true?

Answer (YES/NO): NO